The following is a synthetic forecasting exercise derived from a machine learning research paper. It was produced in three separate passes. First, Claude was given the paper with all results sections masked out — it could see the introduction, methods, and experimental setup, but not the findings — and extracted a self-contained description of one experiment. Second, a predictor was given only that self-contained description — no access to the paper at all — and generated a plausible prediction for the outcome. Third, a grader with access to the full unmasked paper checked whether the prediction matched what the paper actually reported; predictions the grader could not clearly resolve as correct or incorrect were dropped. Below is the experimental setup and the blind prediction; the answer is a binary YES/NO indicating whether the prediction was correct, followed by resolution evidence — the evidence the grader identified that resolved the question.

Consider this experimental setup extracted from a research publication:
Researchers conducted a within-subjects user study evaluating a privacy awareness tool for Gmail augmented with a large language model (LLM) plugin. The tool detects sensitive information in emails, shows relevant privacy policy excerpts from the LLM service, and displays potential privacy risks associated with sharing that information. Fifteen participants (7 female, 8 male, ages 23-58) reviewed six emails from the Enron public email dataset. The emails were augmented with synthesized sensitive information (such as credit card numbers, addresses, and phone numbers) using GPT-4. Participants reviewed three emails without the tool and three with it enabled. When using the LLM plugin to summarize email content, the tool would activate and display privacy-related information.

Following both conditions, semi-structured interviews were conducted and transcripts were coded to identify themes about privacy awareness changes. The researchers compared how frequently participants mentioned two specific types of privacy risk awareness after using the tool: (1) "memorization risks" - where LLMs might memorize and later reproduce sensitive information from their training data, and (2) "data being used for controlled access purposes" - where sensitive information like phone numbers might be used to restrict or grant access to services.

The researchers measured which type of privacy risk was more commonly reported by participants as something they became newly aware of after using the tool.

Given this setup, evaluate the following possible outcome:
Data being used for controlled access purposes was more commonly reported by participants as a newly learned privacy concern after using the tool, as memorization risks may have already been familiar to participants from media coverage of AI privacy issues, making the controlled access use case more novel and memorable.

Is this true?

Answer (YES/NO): NO